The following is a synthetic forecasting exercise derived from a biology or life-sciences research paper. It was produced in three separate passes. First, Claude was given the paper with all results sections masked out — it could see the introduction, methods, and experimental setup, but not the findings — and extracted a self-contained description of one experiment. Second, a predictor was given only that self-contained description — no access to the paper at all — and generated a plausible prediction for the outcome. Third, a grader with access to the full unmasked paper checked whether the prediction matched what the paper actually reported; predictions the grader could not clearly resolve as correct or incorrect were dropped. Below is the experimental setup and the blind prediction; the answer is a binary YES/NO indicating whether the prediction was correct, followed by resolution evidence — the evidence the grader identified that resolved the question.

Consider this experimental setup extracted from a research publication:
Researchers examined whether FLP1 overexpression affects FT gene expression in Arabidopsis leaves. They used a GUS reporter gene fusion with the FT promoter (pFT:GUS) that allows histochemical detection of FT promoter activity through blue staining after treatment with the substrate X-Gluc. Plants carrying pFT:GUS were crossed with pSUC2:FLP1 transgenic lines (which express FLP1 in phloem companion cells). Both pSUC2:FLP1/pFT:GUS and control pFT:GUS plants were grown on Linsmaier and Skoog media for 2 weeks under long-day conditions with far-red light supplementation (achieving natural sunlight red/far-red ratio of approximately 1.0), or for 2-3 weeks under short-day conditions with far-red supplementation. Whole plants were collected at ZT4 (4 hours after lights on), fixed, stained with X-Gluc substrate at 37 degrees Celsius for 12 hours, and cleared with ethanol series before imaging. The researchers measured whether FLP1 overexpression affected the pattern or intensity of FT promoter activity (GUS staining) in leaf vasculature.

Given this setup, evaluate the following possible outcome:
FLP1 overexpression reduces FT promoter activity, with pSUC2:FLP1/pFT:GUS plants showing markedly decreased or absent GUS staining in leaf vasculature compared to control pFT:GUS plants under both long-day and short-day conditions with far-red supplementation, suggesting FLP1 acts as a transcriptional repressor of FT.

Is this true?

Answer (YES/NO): NO